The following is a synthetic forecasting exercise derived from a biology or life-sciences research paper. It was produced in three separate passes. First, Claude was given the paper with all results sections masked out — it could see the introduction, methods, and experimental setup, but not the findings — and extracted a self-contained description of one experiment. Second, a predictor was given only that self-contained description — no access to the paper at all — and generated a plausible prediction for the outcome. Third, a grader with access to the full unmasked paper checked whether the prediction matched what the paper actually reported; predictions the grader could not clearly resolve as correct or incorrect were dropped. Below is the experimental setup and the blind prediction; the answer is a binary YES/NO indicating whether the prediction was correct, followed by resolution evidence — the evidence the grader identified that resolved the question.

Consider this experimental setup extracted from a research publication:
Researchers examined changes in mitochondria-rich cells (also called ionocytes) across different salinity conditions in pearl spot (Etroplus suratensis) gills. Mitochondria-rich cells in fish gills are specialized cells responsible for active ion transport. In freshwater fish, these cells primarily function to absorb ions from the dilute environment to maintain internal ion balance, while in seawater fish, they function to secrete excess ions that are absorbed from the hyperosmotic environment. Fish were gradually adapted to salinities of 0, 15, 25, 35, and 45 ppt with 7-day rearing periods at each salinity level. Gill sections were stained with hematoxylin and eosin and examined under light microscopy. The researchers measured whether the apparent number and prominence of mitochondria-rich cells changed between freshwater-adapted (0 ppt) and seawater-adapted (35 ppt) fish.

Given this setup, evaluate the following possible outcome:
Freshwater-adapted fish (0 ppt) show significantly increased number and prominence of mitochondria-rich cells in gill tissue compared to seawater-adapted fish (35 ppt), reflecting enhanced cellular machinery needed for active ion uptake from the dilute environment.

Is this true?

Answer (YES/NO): NO